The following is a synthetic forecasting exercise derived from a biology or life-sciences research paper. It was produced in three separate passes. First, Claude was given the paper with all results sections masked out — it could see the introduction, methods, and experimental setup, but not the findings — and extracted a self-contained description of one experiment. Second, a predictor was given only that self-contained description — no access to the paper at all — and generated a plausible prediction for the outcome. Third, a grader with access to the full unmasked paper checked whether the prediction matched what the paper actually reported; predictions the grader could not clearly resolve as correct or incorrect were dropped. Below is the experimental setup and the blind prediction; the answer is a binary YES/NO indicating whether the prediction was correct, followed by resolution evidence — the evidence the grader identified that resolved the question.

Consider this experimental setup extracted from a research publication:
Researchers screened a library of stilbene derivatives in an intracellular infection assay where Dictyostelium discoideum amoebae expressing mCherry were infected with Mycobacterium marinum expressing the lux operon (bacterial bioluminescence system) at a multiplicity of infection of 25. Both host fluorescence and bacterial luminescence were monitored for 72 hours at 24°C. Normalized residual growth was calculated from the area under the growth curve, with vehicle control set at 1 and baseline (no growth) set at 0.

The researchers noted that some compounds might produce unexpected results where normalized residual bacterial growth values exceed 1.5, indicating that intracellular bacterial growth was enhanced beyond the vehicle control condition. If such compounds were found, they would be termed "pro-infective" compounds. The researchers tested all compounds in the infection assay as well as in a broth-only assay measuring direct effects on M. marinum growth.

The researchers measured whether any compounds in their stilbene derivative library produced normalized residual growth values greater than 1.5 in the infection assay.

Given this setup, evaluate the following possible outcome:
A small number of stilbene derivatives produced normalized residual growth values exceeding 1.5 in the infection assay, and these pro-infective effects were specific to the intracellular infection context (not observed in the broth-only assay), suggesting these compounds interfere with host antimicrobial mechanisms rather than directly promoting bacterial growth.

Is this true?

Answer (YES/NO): YES